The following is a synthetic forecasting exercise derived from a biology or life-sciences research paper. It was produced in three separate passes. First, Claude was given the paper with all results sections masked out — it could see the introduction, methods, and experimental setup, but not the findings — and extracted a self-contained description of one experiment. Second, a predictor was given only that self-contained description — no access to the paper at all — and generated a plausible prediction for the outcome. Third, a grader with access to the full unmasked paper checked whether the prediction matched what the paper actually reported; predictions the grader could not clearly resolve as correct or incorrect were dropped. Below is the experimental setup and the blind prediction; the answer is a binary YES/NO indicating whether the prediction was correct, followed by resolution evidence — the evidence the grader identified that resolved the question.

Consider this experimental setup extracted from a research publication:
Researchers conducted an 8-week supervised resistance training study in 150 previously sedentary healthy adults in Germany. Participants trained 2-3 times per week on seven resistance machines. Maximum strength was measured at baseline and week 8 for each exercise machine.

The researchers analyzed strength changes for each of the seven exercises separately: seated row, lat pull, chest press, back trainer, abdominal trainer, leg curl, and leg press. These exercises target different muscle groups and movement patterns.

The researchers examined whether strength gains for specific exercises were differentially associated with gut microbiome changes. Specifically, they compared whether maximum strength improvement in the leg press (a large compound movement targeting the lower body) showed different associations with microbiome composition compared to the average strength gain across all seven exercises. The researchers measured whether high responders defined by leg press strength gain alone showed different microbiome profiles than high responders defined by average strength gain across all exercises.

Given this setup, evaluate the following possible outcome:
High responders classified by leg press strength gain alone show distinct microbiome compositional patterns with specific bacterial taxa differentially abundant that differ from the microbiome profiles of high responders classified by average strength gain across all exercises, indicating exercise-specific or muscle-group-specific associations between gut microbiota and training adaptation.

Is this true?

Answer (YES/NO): NO